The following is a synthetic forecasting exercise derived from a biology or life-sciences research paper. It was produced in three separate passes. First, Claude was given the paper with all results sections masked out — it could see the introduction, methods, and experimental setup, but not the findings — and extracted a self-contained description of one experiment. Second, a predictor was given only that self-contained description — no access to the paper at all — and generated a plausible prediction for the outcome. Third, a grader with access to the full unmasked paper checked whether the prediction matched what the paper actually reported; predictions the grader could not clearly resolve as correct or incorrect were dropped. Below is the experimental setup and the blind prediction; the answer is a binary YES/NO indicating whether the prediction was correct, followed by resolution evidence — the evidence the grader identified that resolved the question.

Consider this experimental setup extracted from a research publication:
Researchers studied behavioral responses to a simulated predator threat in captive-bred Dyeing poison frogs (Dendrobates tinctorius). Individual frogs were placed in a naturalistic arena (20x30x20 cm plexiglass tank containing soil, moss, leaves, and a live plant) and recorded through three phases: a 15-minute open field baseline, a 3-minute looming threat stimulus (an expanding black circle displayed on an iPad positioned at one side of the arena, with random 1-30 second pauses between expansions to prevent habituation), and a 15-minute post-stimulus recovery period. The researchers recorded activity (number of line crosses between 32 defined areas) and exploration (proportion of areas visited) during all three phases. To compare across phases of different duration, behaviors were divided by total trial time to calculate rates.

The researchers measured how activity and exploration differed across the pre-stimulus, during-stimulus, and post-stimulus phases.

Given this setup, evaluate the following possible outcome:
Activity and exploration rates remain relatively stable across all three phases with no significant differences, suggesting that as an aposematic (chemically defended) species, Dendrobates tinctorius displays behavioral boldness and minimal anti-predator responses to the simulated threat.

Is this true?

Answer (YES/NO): NO